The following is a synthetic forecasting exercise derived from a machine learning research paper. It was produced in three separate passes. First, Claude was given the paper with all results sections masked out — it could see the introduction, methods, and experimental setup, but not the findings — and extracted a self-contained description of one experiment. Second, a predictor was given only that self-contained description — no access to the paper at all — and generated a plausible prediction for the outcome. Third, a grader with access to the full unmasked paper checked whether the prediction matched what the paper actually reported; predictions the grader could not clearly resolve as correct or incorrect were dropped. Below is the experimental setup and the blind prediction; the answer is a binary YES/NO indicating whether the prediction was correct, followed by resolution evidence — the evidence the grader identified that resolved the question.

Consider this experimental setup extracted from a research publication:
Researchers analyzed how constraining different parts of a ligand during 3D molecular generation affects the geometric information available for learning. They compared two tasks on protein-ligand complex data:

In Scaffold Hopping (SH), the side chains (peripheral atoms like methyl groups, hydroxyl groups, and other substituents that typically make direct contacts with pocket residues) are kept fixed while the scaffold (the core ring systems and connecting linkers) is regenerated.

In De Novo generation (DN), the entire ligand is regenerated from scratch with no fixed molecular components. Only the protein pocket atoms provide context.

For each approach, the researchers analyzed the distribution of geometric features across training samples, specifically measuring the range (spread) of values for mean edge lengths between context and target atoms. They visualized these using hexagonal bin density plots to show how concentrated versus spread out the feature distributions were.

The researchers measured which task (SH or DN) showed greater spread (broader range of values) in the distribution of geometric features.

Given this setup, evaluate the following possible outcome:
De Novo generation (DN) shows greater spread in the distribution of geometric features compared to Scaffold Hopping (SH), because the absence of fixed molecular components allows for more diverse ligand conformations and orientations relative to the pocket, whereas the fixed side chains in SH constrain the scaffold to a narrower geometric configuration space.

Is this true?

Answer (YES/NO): NO